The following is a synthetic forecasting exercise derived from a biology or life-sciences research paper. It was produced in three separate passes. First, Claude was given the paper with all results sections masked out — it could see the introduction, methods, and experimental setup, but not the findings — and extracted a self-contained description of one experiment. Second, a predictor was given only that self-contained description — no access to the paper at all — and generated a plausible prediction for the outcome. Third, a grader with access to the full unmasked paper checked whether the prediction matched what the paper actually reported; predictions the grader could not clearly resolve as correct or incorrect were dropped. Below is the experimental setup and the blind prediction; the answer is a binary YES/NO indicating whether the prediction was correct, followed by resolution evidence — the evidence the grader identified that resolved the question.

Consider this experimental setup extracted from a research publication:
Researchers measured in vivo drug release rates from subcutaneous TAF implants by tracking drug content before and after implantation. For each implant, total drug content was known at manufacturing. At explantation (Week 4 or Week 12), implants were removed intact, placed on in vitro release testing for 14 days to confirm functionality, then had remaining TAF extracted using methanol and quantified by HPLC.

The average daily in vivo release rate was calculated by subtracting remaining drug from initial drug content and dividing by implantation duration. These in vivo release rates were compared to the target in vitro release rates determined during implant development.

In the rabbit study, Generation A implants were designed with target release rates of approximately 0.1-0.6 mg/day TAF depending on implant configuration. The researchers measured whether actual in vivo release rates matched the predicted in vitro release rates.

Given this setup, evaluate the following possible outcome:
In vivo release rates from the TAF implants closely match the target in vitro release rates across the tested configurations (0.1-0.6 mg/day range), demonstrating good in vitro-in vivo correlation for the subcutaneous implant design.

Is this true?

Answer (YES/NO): NO